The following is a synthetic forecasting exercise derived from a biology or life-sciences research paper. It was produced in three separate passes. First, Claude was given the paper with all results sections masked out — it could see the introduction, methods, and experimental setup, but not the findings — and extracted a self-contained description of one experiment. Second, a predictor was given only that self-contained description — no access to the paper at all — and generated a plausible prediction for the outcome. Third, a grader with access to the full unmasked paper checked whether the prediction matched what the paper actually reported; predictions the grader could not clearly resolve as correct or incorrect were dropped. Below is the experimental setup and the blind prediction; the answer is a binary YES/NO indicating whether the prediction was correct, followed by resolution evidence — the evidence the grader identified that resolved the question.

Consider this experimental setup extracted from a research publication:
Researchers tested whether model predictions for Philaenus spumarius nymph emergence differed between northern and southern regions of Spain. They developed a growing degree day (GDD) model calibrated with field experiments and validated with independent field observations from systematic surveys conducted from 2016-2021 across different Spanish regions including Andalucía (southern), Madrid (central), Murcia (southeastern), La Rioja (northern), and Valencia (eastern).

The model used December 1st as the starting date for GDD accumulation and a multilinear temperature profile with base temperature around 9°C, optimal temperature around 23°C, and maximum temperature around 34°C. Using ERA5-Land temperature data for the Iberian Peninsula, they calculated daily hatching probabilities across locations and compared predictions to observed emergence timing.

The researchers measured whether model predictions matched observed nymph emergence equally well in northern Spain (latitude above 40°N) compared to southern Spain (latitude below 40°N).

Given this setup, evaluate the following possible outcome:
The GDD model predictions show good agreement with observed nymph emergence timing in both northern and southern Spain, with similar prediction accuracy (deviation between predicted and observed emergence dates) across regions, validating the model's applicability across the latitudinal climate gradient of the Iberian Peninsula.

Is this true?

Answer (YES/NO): NO